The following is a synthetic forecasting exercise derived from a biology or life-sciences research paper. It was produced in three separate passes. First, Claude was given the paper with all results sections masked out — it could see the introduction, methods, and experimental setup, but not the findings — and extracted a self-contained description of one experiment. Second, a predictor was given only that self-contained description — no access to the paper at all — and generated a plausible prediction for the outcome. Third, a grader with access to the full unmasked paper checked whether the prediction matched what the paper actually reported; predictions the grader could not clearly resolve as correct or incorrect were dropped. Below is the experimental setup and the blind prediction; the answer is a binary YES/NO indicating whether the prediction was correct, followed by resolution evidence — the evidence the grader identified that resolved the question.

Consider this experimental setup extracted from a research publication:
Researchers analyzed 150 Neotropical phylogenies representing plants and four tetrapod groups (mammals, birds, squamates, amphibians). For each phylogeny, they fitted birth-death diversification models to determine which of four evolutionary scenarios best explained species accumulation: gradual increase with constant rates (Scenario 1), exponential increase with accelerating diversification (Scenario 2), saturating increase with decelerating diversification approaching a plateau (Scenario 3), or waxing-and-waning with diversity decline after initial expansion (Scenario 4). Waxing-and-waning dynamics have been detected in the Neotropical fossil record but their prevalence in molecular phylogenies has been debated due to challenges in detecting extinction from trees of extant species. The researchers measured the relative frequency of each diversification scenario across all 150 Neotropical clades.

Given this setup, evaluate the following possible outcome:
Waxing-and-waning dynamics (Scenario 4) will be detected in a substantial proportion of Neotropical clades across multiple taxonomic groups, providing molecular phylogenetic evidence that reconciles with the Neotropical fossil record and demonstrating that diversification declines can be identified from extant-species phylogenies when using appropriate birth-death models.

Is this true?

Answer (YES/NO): NO